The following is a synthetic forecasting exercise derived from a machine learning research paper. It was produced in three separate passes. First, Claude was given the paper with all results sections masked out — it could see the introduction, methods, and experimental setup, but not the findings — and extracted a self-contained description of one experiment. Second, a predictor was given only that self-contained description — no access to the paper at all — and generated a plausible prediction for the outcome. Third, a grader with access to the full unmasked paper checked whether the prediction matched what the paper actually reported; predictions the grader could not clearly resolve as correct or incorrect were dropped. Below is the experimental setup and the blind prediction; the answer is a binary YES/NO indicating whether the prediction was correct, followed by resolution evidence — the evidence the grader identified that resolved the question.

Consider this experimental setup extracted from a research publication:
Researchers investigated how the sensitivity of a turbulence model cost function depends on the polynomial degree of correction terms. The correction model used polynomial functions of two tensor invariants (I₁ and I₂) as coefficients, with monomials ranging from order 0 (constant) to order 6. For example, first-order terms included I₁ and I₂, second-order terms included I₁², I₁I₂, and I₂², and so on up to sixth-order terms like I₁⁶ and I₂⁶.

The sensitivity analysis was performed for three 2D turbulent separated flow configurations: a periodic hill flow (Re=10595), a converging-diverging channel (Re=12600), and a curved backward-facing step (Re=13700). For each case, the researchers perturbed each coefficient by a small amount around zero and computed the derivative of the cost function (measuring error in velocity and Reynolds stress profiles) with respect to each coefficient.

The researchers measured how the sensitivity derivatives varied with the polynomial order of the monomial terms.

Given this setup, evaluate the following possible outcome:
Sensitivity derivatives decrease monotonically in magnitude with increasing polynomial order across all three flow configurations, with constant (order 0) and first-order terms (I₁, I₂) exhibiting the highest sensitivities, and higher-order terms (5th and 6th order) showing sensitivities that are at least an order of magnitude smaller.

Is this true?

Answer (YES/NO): NO